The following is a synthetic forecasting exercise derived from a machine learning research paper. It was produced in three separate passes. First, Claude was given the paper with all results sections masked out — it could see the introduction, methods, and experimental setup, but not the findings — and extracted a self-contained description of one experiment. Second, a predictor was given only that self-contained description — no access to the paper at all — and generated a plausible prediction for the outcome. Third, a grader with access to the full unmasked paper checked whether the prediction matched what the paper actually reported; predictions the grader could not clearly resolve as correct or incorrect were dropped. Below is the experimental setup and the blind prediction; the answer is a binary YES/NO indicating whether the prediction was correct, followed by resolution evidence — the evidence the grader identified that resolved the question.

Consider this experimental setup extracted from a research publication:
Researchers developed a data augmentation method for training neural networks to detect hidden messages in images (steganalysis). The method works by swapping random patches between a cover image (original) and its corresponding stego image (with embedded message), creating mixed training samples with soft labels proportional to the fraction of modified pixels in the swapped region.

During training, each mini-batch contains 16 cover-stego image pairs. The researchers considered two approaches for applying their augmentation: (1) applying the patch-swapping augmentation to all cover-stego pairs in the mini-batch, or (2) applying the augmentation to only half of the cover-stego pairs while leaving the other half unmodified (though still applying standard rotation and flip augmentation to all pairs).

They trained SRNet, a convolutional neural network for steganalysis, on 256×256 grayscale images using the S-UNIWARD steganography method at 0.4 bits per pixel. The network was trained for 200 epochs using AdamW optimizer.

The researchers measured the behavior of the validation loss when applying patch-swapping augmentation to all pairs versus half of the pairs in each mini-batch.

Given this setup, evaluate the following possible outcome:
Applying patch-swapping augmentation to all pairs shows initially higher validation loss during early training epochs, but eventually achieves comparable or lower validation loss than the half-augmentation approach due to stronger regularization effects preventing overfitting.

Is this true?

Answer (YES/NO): NO